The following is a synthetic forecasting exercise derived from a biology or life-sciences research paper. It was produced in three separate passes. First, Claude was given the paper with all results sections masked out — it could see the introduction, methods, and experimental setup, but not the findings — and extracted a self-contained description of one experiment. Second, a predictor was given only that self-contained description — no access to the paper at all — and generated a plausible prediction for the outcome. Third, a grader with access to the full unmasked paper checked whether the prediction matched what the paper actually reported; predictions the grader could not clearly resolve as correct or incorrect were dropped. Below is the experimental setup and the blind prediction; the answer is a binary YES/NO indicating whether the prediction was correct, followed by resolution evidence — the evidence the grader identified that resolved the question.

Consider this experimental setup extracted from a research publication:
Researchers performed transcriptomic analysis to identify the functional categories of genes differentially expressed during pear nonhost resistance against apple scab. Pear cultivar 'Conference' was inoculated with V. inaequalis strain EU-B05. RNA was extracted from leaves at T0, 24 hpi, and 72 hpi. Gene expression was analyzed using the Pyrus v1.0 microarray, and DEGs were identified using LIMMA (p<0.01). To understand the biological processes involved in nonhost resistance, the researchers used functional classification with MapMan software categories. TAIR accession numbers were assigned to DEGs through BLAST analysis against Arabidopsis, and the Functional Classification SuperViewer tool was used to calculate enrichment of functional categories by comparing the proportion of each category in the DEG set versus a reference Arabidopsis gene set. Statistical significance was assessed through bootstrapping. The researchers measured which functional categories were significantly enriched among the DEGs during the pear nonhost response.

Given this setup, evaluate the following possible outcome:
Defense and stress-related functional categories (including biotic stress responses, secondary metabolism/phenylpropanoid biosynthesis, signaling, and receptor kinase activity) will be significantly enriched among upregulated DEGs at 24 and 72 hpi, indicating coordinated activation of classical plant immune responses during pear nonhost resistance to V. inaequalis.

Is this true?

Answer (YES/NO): NO